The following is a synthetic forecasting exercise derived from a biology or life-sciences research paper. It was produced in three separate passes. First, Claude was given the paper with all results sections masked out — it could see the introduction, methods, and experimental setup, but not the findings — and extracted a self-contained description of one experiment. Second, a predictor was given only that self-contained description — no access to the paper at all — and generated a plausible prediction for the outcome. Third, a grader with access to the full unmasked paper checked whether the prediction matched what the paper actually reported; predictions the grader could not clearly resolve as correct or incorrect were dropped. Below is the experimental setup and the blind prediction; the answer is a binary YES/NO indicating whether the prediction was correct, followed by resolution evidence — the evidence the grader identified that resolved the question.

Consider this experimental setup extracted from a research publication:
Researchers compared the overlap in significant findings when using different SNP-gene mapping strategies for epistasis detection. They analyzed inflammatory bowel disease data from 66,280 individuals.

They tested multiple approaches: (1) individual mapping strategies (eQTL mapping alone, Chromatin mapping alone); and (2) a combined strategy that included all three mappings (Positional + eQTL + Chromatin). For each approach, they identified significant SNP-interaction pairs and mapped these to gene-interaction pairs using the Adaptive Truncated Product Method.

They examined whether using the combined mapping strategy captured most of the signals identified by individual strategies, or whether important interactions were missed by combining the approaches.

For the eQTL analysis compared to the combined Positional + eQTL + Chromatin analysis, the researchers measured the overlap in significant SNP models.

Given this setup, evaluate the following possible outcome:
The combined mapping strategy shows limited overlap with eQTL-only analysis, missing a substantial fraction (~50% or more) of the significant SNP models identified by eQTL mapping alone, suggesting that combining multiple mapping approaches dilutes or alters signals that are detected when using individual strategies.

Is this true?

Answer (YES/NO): NO